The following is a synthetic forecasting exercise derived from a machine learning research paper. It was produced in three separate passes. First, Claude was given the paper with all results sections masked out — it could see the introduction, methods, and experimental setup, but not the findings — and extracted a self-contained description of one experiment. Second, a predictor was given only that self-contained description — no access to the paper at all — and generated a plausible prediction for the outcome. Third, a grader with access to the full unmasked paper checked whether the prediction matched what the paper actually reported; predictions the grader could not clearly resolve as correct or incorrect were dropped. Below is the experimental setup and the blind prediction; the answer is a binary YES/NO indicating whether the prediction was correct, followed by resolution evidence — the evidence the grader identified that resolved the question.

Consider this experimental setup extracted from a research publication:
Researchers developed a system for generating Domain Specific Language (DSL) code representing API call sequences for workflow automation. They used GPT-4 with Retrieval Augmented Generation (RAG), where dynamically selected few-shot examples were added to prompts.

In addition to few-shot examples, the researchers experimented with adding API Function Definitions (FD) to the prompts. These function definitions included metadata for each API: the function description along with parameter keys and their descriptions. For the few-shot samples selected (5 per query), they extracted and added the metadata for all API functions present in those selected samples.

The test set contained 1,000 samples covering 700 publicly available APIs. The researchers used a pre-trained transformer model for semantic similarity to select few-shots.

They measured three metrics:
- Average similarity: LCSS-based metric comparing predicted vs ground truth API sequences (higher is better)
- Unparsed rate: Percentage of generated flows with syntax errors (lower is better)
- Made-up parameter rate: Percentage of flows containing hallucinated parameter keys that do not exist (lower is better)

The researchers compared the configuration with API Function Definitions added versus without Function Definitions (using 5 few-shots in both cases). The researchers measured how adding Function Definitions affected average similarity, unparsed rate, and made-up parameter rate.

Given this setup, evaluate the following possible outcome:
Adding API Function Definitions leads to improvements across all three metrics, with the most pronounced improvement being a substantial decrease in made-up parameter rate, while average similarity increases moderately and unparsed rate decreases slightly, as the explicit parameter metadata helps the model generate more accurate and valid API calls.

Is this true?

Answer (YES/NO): NO